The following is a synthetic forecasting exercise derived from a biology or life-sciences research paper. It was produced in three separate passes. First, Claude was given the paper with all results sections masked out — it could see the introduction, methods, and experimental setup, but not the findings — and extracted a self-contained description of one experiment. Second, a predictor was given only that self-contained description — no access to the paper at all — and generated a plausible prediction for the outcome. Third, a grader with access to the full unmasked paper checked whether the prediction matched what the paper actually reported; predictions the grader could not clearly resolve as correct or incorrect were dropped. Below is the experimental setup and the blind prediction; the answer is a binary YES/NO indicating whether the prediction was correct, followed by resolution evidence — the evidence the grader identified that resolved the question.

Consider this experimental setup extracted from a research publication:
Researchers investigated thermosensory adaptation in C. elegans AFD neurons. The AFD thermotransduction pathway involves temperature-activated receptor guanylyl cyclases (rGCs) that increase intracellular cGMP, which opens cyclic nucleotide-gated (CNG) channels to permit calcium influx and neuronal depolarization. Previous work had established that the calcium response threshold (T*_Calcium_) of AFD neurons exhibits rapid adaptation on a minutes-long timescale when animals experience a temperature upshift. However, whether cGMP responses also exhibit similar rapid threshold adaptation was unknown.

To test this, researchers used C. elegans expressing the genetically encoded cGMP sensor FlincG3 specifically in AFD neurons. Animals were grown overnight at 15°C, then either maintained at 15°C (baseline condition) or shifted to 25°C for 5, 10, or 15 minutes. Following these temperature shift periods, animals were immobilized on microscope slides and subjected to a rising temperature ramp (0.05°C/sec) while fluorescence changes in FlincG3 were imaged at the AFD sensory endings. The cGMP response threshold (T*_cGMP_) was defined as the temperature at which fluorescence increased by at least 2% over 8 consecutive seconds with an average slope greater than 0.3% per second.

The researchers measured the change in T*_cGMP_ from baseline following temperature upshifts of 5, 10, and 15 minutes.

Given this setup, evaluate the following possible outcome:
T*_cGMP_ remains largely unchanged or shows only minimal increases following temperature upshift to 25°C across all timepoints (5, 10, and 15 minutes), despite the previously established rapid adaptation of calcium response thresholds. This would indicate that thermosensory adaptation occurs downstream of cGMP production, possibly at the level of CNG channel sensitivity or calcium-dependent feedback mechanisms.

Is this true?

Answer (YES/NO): NO